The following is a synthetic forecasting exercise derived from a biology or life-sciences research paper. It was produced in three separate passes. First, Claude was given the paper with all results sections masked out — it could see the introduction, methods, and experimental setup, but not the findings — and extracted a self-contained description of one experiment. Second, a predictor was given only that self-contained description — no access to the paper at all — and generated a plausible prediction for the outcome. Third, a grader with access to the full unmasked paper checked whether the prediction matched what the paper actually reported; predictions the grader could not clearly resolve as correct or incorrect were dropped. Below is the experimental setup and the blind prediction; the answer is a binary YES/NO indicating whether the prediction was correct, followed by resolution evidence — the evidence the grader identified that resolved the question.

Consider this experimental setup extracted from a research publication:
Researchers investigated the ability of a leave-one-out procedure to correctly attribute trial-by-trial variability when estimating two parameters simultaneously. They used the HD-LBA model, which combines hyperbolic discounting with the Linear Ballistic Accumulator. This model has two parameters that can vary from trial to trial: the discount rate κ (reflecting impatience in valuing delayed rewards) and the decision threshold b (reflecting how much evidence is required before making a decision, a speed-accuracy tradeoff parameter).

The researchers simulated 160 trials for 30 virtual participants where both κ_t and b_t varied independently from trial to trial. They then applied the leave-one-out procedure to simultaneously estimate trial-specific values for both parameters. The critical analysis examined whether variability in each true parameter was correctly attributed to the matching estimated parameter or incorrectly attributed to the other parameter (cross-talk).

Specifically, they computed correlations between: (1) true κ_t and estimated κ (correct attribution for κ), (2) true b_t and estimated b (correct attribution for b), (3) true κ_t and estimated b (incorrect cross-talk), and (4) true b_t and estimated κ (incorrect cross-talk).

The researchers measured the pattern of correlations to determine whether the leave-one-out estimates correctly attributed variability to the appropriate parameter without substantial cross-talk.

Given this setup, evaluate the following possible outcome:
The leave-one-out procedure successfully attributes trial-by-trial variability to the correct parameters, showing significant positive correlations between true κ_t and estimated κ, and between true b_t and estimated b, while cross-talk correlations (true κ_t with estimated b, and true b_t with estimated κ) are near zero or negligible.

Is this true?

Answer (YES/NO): NO